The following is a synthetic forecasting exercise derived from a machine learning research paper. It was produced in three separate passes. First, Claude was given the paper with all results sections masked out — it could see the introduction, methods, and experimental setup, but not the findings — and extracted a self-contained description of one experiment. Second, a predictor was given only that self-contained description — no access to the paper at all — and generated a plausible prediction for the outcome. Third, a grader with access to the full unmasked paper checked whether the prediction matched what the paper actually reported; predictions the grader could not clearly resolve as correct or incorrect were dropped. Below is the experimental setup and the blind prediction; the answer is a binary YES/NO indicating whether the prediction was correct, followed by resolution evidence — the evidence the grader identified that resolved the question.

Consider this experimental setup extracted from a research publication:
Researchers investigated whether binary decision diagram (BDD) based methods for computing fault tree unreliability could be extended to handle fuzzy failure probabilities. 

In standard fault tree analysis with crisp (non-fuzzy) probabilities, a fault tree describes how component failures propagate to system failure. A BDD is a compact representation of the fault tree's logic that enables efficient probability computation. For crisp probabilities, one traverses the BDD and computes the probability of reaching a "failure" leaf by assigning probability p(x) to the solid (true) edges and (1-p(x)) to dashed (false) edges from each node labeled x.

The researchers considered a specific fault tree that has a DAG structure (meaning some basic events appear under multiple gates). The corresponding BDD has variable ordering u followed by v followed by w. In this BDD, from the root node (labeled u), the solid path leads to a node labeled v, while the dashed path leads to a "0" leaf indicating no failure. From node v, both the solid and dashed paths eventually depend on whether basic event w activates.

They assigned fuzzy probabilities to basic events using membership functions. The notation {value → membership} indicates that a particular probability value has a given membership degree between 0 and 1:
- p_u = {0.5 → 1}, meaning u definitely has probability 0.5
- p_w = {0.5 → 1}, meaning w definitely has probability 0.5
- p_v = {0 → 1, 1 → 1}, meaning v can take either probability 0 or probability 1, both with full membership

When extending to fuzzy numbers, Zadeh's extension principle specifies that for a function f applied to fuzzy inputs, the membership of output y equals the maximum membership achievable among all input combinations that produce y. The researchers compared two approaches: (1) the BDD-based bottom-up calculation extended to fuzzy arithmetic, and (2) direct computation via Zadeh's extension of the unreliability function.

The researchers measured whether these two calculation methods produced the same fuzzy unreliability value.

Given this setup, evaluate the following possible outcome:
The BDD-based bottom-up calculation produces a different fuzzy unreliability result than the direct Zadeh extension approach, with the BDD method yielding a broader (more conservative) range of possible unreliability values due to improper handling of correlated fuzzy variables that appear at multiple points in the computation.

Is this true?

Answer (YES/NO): YES